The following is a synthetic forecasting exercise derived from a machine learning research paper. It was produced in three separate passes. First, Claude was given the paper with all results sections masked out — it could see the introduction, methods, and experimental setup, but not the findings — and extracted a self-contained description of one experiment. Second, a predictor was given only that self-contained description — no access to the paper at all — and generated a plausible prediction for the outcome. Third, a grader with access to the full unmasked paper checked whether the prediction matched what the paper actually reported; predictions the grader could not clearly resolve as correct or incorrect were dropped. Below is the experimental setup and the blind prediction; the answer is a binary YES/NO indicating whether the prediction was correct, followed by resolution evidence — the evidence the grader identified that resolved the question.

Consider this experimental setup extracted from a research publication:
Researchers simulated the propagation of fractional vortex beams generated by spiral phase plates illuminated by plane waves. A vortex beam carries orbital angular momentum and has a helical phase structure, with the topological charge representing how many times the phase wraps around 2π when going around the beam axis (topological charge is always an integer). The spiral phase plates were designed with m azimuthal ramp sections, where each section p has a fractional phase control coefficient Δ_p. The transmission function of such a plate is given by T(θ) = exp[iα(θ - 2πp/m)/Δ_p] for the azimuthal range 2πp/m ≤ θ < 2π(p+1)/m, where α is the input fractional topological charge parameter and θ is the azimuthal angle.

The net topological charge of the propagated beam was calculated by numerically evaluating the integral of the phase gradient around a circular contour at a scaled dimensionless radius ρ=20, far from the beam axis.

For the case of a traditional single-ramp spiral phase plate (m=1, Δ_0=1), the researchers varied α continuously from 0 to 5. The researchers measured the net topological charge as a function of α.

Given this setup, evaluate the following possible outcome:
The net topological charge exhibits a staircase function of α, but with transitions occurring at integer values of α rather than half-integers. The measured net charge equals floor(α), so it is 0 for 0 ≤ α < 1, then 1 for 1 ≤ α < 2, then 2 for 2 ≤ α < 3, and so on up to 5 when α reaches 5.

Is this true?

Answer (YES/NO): NO